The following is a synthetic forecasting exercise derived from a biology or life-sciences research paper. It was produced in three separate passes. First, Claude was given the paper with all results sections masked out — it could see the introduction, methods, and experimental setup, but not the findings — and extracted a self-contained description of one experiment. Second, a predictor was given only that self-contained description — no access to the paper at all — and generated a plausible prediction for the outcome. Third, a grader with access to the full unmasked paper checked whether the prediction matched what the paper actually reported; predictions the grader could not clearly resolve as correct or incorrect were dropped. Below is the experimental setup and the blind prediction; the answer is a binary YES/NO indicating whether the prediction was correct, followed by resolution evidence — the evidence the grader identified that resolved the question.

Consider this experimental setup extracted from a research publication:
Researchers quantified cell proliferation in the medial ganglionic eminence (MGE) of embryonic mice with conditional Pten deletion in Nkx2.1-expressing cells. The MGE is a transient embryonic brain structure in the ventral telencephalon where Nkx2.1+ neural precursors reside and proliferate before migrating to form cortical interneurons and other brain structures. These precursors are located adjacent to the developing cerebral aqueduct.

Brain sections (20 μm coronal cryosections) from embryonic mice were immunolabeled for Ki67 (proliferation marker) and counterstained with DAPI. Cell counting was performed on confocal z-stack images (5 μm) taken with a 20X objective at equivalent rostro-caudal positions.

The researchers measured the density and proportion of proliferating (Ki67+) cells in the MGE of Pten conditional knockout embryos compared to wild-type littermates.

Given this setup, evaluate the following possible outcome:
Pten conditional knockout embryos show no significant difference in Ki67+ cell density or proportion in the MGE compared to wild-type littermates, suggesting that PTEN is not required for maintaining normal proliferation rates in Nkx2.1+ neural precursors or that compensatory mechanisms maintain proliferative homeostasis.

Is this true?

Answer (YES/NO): NO